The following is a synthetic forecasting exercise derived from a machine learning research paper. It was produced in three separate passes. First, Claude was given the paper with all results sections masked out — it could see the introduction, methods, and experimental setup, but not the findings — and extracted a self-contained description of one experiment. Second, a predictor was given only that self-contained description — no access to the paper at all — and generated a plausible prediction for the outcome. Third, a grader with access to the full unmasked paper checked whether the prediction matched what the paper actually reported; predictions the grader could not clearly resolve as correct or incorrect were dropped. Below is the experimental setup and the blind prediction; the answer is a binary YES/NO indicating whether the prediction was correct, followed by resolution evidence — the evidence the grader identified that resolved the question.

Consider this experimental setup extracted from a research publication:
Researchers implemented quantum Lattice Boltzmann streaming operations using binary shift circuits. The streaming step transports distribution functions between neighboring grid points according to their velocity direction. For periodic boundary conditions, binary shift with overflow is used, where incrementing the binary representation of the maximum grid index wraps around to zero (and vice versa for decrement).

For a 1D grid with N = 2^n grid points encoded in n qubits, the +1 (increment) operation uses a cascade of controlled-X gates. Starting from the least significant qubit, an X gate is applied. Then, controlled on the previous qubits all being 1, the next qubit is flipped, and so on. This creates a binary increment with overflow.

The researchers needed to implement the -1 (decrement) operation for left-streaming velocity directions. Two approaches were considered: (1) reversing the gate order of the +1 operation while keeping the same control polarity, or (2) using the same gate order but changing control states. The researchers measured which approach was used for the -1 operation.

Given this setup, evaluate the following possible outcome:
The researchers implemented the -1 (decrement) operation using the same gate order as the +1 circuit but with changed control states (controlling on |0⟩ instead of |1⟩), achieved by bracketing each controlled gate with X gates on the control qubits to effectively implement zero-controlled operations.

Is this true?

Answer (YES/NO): NO